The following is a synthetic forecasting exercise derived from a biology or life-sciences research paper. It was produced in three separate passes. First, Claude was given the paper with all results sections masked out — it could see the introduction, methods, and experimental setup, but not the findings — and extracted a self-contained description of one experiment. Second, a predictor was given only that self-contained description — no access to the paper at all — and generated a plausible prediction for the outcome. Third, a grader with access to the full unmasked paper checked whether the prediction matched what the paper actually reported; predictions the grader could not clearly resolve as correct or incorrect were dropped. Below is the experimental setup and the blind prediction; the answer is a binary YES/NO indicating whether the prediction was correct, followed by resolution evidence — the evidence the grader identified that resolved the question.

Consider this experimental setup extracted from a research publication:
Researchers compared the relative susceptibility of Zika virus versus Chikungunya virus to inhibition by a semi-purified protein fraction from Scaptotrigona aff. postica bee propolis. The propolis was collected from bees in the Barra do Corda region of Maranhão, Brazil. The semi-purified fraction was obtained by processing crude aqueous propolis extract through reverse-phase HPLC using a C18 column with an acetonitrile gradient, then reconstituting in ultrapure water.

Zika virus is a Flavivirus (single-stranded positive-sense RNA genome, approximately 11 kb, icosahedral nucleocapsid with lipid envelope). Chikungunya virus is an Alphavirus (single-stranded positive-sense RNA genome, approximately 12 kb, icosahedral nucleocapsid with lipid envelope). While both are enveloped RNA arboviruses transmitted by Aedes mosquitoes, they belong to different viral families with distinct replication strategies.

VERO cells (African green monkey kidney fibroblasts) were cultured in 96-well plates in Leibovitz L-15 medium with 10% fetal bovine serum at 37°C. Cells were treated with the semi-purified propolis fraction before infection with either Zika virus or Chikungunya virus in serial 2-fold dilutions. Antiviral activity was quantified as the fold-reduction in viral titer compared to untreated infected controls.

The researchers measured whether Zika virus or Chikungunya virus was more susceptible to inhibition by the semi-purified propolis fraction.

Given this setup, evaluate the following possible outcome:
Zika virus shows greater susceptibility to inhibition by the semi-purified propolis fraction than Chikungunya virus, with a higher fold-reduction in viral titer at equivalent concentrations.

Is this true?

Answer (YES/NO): NO